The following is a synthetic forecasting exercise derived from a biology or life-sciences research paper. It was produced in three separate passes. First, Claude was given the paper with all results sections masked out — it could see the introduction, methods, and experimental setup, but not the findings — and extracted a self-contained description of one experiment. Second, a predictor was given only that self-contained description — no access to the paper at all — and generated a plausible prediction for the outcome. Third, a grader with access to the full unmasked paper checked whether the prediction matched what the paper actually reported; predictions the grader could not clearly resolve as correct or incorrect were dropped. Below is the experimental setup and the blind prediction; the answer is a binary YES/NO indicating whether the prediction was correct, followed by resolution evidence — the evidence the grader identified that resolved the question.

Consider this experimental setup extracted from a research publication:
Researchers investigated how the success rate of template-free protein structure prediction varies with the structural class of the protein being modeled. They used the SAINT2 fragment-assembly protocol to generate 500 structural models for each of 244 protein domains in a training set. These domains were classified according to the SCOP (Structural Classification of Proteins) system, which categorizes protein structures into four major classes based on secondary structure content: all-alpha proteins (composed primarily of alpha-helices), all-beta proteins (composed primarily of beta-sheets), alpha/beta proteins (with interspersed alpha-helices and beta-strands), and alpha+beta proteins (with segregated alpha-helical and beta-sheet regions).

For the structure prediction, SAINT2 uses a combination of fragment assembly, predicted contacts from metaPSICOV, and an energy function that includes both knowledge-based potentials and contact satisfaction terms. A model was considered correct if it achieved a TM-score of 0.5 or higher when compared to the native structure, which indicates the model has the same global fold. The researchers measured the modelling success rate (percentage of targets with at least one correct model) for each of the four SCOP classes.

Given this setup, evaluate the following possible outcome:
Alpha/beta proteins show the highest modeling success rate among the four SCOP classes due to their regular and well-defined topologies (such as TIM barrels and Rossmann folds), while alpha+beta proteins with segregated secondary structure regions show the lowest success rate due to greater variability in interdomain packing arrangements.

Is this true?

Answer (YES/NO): NO